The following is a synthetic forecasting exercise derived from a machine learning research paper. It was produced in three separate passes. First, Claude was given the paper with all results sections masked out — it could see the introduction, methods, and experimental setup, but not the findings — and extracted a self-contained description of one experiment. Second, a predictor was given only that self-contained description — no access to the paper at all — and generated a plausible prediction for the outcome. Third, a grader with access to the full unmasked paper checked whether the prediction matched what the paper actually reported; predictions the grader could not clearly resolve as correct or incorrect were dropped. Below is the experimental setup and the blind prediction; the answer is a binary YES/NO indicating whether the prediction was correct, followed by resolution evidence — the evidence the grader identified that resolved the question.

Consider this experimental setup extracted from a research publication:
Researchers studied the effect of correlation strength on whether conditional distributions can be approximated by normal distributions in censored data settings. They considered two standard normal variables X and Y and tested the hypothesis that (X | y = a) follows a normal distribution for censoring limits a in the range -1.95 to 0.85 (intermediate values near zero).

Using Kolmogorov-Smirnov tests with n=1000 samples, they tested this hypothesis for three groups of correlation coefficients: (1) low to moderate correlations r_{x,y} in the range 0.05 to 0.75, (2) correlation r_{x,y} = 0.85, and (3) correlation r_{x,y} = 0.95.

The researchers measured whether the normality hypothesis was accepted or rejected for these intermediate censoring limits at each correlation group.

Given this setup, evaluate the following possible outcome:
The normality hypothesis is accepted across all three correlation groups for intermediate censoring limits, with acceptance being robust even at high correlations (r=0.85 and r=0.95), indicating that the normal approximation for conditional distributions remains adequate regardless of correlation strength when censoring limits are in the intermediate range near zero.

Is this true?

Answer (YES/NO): NO